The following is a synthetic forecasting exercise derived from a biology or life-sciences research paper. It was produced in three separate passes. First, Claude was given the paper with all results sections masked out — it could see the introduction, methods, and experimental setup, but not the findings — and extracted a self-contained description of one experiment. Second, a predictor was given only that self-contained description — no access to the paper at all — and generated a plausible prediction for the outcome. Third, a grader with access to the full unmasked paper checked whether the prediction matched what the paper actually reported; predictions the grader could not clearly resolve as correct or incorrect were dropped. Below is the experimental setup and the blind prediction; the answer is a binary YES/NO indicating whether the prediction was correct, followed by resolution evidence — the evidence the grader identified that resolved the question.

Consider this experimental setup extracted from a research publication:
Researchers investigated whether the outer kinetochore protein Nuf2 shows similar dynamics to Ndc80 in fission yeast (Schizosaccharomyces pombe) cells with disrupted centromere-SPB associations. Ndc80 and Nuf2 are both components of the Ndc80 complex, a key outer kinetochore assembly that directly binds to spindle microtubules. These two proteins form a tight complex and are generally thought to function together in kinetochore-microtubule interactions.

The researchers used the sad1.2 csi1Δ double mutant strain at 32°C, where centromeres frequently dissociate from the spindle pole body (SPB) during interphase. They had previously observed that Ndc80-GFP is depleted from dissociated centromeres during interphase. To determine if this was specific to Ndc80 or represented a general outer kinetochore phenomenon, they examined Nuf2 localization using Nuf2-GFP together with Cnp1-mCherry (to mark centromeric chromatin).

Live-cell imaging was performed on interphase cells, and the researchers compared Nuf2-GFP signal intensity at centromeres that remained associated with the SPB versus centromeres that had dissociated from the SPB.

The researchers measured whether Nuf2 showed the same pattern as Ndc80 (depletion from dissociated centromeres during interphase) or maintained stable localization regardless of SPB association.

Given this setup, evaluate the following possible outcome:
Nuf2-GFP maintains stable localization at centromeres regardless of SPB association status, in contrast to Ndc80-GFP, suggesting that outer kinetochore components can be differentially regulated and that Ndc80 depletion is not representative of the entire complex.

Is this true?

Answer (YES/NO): NO